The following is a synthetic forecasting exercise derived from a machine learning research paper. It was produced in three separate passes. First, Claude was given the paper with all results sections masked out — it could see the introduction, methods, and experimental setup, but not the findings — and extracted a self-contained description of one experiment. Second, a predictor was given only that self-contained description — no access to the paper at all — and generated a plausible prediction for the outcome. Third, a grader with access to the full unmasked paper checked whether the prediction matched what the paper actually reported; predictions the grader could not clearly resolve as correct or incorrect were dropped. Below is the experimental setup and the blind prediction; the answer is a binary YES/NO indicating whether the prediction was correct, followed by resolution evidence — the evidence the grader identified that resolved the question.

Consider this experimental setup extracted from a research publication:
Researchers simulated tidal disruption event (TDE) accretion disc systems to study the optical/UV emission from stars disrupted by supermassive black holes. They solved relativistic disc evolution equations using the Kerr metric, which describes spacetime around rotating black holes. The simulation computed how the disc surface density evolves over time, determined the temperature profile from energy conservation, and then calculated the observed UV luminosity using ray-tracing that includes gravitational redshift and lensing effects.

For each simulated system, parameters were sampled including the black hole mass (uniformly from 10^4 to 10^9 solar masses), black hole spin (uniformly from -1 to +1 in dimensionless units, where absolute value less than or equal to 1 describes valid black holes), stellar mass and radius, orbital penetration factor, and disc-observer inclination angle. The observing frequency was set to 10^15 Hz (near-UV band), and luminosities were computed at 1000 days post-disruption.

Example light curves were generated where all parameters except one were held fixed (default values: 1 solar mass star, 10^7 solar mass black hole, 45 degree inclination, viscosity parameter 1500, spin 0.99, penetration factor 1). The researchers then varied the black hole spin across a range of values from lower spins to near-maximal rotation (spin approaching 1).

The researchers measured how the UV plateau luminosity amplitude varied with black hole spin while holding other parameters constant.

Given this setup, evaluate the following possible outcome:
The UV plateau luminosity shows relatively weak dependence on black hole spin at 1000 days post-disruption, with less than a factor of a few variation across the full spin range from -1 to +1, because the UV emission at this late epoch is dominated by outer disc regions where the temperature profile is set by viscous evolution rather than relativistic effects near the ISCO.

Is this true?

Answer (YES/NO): YES